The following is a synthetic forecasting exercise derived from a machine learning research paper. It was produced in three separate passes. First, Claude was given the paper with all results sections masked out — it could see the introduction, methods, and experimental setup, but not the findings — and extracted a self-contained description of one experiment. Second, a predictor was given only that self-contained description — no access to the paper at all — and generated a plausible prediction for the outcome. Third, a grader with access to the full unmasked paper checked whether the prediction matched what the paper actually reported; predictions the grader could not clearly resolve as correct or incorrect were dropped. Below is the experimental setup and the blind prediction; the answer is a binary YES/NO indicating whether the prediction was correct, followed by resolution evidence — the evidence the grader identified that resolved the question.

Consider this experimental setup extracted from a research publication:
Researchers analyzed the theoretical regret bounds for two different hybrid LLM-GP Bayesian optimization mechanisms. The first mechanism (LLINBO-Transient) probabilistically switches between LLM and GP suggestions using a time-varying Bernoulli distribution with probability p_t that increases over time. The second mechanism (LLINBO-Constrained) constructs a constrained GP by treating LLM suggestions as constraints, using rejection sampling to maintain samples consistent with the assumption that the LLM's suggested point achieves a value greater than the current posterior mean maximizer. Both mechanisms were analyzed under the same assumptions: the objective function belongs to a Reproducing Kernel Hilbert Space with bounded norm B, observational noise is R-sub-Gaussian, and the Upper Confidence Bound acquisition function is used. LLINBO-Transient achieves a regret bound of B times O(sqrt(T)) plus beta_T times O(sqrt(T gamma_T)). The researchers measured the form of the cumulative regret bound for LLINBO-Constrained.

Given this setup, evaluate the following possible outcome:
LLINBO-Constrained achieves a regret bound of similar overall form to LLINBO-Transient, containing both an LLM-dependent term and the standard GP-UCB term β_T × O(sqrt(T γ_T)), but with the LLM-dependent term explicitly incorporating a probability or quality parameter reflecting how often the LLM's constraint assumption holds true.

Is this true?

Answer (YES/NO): NO